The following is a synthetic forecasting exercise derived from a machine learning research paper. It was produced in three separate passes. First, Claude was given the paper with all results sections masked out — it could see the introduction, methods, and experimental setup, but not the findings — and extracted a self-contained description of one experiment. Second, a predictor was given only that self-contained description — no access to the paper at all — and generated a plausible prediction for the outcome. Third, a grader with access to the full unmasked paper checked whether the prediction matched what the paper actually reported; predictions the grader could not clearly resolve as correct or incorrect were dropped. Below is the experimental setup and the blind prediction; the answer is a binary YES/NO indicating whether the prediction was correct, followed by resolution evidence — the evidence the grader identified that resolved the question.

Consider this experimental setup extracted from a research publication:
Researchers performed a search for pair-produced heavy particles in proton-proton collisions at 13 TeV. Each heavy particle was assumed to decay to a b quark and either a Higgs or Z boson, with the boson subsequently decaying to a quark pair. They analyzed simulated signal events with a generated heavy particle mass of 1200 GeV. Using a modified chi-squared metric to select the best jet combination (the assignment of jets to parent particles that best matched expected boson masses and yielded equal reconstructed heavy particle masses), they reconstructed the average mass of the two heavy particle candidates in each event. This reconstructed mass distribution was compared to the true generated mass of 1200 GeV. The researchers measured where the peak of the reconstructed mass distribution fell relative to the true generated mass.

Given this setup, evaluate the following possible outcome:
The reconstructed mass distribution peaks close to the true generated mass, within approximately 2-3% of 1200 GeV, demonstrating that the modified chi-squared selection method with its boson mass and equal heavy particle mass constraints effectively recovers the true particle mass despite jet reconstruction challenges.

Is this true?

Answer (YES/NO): NO